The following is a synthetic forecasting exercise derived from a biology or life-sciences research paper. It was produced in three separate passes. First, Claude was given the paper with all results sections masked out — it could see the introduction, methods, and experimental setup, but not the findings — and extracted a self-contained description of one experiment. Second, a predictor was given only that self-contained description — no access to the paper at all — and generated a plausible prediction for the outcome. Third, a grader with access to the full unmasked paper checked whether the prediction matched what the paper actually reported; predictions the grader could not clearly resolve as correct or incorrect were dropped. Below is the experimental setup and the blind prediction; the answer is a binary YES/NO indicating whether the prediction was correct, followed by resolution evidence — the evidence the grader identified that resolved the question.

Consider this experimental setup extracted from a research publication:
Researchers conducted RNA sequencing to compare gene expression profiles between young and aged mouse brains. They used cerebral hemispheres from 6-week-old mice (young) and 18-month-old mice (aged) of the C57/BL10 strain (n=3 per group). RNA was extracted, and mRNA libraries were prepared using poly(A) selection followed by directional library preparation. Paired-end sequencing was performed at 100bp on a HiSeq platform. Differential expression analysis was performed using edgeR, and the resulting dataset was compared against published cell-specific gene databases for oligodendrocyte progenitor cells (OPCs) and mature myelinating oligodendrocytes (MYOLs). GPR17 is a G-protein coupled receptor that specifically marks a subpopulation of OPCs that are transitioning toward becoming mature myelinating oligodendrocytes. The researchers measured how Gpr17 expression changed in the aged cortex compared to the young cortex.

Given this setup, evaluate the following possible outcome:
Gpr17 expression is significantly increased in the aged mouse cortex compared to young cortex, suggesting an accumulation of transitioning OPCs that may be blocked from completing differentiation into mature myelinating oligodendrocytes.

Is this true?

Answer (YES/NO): NO